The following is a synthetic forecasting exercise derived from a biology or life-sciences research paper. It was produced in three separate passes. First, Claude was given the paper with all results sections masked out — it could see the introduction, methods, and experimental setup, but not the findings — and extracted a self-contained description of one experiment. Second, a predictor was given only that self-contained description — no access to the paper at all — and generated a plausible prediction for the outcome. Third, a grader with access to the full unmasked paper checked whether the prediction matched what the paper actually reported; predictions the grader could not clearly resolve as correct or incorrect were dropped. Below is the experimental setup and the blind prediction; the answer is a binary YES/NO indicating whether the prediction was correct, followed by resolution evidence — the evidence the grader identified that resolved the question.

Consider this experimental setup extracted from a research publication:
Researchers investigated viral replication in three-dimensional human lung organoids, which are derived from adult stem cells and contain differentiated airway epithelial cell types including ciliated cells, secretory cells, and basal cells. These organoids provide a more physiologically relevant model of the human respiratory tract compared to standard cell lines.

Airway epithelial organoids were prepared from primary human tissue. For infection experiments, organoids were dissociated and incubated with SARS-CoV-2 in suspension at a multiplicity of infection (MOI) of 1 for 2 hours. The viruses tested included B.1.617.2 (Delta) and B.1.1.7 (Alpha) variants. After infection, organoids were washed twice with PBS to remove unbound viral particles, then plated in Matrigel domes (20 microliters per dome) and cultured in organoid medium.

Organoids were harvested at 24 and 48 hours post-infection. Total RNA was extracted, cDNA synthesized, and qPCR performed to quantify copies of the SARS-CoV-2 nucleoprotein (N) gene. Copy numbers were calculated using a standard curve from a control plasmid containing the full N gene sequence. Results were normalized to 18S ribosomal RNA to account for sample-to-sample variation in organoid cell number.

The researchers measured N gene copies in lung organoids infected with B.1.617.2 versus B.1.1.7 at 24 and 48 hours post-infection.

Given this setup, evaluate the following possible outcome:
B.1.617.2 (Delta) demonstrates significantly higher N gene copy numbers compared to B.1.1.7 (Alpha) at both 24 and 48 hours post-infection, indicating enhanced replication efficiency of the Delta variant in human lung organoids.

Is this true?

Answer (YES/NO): YES